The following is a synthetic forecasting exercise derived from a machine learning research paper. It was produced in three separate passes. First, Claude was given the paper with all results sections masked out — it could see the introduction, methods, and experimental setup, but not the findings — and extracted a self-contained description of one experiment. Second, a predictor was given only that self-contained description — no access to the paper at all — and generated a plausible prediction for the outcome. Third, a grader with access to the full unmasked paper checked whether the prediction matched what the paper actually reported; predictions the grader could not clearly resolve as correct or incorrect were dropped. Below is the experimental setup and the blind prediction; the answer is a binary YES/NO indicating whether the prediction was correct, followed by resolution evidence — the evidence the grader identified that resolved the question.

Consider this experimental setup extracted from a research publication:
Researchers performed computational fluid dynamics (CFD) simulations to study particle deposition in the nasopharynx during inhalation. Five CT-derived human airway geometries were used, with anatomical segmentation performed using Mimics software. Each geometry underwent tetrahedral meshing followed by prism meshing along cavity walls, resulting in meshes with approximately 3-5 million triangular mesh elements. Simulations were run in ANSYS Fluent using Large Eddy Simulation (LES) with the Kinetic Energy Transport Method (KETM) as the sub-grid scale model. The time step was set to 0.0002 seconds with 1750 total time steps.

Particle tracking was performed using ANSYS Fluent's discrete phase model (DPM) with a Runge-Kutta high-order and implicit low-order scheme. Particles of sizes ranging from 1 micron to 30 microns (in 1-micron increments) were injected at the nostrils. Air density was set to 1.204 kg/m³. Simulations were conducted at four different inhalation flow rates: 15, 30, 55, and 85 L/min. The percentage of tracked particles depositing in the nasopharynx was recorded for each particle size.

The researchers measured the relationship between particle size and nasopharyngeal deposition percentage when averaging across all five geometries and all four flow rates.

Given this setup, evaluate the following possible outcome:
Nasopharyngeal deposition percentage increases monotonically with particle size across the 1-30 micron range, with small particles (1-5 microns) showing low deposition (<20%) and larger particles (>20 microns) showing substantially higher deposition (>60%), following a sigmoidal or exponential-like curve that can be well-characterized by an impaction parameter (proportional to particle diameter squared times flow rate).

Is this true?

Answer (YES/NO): NO